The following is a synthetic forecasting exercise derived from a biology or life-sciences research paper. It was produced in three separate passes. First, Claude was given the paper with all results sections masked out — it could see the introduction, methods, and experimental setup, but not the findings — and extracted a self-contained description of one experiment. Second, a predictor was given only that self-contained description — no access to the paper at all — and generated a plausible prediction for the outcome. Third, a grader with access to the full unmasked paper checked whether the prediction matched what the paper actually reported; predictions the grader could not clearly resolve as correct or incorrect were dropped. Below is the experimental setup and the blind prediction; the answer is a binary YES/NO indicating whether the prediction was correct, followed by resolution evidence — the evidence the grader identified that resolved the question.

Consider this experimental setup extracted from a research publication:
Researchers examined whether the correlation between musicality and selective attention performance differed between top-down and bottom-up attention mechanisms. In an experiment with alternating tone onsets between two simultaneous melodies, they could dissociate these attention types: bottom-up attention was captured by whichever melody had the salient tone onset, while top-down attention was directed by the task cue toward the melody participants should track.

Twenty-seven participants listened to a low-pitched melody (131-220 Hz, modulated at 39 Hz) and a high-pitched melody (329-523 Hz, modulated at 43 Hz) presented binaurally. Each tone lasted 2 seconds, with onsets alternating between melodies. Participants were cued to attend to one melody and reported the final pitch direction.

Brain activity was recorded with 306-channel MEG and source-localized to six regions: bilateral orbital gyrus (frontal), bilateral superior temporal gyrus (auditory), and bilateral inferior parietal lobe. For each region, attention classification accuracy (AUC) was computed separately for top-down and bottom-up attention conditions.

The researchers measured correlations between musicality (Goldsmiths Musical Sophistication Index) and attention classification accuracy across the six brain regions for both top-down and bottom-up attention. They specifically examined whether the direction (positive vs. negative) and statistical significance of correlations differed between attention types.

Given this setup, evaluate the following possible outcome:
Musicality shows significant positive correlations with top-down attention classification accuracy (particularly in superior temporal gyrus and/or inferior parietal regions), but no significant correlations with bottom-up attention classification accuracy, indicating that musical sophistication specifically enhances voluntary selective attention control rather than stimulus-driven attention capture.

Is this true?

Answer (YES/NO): YES